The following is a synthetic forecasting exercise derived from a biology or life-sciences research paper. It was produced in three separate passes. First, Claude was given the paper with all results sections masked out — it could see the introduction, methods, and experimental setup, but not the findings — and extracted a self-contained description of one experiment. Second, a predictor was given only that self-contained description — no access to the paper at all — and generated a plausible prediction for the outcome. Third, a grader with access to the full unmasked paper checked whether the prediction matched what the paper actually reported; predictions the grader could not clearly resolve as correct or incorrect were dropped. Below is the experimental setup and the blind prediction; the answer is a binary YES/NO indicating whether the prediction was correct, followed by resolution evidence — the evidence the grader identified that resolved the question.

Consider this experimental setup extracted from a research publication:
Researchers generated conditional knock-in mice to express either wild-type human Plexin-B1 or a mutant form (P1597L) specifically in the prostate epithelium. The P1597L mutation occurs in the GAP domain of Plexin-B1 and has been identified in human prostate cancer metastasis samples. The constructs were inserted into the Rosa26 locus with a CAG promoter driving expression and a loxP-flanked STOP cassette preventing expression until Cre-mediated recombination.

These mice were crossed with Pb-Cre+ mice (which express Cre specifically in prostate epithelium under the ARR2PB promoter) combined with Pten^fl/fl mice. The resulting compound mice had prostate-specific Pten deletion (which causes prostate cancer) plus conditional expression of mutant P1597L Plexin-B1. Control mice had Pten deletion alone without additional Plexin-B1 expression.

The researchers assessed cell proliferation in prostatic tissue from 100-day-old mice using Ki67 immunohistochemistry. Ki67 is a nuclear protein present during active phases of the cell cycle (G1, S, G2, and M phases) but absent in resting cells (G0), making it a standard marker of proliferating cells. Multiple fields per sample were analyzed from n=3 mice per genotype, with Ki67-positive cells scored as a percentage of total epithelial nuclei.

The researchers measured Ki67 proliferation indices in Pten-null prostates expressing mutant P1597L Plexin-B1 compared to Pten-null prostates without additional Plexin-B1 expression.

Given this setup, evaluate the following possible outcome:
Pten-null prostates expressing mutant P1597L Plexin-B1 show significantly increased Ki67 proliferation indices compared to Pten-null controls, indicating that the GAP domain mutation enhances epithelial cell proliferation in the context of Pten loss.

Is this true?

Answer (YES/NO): NO